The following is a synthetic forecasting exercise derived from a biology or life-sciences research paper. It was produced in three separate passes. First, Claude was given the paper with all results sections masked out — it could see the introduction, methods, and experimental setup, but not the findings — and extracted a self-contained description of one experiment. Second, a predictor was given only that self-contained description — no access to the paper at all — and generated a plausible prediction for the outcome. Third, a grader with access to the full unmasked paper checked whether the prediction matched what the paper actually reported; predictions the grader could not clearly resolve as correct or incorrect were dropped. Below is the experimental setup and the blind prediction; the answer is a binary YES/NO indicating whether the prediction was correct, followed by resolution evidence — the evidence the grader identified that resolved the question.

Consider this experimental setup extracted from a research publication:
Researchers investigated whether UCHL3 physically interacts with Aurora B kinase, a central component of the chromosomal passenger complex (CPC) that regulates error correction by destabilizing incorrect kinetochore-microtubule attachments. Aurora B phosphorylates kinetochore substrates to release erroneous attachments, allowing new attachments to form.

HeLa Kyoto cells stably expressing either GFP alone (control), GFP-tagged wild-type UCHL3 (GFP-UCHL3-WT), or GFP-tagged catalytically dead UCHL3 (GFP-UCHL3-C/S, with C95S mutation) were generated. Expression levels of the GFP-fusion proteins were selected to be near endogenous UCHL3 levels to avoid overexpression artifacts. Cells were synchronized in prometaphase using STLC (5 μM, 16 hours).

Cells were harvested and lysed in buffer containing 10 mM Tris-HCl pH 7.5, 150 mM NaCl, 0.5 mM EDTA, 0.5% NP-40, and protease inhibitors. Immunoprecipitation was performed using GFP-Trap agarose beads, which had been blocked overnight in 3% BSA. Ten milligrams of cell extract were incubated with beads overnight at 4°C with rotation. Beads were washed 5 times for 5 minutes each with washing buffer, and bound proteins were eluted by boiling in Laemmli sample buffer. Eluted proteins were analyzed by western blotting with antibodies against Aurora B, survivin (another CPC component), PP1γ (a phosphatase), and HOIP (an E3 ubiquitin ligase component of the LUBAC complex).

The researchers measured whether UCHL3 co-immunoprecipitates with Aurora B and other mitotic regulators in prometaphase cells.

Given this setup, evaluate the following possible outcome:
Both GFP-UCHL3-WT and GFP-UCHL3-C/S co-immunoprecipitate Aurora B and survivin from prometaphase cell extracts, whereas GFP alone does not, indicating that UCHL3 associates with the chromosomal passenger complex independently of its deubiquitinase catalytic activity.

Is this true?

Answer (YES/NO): NO